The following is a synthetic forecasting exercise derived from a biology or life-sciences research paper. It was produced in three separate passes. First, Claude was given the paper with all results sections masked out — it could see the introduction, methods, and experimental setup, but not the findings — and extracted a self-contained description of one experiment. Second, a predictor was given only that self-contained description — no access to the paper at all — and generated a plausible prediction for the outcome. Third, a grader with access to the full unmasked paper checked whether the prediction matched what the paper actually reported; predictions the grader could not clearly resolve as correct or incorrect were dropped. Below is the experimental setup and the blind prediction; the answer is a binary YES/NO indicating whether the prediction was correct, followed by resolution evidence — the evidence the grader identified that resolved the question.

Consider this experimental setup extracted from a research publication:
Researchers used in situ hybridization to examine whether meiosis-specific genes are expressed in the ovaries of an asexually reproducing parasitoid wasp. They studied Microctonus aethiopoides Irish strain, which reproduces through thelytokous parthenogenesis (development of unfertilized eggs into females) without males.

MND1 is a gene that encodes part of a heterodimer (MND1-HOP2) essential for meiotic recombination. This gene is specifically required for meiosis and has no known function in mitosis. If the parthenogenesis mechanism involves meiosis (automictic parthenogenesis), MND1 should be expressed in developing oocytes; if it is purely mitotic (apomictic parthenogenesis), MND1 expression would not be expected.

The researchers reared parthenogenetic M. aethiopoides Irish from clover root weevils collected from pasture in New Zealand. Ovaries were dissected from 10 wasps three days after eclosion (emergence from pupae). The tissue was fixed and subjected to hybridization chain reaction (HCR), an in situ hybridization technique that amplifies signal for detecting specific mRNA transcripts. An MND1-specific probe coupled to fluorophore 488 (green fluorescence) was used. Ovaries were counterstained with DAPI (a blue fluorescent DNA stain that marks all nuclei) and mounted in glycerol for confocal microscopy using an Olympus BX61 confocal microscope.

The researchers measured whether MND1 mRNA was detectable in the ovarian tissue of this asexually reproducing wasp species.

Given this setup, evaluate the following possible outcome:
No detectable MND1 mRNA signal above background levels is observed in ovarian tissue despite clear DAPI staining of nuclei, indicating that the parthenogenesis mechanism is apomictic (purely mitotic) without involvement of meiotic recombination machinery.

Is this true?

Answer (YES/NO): NO